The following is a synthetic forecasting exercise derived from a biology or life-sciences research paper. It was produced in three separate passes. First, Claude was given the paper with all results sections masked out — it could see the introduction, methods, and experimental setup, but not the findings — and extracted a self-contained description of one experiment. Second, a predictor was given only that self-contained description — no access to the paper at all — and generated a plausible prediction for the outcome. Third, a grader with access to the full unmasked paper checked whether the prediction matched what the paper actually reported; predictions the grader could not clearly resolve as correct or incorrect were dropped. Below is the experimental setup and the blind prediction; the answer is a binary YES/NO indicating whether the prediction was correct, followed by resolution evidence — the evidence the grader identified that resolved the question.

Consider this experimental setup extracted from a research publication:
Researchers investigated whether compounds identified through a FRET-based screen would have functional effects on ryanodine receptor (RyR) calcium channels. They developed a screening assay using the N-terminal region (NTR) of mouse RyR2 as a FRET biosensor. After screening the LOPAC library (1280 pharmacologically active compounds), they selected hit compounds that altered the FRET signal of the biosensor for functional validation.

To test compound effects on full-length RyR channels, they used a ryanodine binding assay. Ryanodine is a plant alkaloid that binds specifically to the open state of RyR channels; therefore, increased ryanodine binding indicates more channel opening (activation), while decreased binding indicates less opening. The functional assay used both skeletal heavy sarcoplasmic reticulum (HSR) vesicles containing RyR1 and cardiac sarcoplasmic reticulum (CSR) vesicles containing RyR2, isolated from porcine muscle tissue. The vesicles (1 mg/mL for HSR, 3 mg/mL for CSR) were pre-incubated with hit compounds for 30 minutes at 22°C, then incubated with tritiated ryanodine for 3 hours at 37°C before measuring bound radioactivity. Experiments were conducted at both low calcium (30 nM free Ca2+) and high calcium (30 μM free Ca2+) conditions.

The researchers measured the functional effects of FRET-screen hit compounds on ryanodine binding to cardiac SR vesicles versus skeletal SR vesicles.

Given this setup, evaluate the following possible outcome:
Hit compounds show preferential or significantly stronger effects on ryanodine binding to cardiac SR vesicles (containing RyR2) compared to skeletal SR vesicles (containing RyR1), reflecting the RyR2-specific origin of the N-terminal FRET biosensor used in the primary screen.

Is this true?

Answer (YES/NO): NO